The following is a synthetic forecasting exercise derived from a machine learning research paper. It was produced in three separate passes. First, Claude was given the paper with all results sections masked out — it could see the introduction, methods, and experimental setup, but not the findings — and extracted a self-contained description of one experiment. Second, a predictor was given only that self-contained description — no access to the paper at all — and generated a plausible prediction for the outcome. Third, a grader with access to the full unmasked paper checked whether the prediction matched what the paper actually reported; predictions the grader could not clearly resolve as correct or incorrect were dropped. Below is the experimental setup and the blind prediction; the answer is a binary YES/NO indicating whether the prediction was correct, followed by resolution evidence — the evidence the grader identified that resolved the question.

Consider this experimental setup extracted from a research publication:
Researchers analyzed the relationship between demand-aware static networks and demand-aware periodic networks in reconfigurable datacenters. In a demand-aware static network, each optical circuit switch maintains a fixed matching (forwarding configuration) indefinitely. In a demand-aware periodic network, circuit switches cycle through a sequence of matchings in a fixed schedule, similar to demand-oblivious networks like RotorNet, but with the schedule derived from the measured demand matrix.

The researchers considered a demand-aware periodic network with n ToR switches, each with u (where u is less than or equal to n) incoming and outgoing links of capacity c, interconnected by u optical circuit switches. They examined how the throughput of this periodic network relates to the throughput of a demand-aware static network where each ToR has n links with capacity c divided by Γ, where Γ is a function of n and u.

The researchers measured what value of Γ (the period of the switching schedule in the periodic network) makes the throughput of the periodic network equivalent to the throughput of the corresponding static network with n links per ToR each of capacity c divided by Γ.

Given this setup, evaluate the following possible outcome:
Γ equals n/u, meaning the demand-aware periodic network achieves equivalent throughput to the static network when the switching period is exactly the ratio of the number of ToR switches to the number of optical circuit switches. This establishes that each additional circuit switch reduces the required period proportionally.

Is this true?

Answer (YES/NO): YES